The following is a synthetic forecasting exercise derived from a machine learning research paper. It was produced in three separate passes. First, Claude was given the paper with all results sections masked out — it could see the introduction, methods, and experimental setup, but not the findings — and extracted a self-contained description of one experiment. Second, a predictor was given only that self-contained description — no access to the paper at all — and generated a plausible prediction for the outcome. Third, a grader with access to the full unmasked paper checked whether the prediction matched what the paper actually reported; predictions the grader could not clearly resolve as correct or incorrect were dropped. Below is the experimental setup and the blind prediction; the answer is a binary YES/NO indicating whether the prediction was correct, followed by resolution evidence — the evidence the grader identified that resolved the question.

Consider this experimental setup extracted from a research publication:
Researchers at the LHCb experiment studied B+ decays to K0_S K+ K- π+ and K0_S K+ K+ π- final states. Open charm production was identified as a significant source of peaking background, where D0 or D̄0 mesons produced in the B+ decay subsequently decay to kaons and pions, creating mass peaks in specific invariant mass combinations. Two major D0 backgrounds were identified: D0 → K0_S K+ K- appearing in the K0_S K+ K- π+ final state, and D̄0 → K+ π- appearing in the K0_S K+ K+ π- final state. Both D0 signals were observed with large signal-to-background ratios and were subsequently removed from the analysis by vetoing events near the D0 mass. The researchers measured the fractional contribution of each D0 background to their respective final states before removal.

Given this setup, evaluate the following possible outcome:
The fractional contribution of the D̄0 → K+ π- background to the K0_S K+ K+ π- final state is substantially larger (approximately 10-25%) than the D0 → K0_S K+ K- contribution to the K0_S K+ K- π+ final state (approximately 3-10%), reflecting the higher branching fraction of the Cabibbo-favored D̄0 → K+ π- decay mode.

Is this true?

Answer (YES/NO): NO